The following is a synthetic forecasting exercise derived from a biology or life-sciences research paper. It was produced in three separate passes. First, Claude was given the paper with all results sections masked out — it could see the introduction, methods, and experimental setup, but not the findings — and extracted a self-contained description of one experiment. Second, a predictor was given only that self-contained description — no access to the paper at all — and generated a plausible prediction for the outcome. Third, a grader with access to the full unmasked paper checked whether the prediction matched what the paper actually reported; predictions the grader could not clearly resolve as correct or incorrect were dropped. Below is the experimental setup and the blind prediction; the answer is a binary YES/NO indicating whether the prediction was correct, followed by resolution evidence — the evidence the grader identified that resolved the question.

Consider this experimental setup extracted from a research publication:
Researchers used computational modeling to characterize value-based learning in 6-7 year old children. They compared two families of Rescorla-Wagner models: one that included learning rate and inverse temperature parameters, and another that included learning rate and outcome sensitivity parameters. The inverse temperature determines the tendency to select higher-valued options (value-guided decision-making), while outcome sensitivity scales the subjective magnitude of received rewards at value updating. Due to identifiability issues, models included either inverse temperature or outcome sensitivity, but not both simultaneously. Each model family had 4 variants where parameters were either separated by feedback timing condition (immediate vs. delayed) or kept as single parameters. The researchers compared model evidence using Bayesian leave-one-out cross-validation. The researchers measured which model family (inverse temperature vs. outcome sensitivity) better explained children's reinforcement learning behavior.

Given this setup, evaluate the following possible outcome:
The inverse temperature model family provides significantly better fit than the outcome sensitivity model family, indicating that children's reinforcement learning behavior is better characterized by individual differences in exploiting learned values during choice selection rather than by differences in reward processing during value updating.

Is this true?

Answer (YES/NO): NO